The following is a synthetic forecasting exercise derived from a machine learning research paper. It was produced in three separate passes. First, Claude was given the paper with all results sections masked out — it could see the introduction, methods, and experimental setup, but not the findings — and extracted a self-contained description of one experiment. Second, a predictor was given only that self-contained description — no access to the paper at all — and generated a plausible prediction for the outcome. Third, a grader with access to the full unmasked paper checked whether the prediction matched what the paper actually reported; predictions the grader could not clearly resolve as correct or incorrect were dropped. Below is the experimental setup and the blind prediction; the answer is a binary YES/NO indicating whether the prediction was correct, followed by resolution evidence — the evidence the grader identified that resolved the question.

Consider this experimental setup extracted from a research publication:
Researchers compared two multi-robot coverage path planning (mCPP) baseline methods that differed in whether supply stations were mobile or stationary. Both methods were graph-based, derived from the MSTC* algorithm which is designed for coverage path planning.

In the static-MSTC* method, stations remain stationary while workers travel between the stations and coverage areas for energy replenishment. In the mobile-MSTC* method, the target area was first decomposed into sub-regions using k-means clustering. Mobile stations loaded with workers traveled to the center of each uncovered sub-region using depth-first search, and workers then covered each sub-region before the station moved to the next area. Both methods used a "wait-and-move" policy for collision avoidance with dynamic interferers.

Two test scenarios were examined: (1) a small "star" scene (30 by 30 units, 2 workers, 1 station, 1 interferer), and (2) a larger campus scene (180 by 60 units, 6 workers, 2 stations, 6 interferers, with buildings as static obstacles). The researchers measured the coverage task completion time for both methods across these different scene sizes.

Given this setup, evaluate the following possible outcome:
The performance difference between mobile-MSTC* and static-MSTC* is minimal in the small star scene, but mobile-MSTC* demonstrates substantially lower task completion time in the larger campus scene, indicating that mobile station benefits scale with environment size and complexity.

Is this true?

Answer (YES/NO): NO